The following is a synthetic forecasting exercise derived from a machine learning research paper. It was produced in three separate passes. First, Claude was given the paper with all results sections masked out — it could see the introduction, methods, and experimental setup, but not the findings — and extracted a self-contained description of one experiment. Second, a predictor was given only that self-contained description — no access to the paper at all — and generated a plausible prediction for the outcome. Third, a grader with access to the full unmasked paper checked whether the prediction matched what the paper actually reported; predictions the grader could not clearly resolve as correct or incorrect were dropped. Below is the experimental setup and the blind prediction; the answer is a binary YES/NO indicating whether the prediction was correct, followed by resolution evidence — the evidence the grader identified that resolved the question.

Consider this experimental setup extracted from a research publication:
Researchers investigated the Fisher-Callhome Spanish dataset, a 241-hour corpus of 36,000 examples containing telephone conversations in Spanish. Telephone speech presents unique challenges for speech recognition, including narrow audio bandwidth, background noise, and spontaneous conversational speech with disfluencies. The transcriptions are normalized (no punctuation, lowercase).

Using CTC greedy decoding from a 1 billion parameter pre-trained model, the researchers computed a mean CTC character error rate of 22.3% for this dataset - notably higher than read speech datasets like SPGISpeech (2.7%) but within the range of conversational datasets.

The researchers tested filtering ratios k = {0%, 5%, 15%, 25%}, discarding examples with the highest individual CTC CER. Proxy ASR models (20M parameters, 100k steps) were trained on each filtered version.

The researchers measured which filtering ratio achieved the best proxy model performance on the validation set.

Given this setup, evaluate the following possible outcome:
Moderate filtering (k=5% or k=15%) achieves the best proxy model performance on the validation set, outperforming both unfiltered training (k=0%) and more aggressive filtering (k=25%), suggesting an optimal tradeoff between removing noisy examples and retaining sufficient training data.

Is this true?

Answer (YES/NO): NO